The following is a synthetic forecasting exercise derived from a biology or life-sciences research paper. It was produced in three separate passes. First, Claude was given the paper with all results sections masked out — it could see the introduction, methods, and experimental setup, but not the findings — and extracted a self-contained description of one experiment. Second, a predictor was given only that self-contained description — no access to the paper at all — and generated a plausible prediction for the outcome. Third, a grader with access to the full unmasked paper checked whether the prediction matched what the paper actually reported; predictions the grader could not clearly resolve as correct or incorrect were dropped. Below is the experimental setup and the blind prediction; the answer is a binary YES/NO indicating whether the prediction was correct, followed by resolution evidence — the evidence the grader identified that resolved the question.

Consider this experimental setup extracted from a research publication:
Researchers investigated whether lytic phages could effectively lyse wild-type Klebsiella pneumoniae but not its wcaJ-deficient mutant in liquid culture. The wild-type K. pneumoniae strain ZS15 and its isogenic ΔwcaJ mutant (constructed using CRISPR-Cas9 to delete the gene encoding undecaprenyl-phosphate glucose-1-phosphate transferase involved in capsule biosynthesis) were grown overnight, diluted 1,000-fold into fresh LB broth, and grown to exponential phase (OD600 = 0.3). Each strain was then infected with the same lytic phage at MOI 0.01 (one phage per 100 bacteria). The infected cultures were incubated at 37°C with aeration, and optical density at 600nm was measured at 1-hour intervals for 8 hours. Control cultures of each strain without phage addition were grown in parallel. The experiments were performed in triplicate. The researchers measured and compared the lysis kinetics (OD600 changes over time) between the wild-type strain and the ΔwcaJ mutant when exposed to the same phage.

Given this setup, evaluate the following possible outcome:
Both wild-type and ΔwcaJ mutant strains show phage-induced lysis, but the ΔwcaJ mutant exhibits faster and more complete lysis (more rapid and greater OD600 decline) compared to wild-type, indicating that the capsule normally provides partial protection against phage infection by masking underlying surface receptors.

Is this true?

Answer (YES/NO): NO